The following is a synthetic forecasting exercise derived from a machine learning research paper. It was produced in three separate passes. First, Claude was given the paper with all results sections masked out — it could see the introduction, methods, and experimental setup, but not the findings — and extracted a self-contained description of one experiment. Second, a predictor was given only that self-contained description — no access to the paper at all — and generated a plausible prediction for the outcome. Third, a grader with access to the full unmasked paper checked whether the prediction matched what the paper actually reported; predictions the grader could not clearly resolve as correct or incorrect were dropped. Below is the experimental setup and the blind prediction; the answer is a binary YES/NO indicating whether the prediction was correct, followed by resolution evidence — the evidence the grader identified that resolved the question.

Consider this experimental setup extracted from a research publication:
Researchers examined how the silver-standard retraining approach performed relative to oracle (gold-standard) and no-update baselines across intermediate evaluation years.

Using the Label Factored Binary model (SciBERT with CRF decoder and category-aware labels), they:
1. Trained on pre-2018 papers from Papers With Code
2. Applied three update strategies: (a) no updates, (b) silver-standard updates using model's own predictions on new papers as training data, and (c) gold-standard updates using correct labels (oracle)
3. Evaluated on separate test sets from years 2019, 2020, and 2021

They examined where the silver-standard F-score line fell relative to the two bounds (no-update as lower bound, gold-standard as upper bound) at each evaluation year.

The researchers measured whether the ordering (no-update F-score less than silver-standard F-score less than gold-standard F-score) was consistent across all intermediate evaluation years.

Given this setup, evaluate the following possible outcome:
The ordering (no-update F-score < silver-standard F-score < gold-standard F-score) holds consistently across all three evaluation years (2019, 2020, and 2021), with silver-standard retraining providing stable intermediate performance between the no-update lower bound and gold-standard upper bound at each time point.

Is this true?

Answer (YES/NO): YES